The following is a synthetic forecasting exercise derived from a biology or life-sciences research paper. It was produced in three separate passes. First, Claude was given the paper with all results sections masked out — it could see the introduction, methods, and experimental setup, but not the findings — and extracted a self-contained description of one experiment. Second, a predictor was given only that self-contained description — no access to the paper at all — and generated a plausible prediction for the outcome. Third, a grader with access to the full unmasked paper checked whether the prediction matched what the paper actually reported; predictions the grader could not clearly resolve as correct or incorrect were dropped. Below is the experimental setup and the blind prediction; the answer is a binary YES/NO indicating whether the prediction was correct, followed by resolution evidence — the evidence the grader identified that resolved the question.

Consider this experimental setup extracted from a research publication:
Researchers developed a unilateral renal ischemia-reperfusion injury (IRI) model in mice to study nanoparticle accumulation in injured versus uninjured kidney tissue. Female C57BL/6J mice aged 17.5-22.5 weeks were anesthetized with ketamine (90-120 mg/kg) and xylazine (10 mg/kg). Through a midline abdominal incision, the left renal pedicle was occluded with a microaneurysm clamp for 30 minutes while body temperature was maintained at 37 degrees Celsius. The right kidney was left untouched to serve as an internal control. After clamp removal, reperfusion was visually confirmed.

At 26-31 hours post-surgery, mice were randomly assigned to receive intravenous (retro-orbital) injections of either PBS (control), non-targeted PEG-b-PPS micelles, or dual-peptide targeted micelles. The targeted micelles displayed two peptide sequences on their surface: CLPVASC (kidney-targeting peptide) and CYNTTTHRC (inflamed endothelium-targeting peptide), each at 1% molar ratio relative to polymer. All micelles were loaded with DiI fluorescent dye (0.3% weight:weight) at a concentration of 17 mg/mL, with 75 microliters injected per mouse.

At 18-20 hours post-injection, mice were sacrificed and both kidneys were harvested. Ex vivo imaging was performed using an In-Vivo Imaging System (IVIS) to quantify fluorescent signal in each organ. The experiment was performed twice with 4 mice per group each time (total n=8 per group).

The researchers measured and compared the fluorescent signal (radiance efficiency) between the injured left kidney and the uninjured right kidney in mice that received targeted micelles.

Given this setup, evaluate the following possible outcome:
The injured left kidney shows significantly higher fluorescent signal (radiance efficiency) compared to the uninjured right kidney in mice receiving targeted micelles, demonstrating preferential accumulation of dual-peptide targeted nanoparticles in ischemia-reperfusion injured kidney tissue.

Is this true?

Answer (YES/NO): YES